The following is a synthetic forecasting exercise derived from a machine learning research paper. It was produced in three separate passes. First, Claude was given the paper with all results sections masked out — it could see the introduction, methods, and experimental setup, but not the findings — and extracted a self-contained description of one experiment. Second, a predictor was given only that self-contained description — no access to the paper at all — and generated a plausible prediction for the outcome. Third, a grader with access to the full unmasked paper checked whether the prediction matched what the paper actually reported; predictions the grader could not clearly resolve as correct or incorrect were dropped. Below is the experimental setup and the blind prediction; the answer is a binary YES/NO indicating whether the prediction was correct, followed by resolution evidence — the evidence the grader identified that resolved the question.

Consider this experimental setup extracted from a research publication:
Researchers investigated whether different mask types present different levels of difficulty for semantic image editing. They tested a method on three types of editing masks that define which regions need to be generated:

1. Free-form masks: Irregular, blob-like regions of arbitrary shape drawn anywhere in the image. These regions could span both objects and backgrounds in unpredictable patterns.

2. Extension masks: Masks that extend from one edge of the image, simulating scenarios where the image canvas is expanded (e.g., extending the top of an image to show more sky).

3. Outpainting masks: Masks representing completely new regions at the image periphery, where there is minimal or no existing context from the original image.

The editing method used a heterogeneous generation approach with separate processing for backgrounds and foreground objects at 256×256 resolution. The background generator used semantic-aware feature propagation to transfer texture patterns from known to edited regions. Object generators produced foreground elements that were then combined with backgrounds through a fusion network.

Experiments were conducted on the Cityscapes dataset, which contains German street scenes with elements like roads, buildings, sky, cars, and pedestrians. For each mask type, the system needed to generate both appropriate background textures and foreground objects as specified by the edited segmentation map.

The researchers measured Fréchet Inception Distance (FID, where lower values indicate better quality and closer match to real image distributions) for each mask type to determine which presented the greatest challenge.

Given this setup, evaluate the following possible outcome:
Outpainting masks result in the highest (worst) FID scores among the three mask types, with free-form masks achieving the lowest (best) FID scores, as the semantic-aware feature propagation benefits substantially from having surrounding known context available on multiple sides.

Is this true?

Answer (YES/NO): YES